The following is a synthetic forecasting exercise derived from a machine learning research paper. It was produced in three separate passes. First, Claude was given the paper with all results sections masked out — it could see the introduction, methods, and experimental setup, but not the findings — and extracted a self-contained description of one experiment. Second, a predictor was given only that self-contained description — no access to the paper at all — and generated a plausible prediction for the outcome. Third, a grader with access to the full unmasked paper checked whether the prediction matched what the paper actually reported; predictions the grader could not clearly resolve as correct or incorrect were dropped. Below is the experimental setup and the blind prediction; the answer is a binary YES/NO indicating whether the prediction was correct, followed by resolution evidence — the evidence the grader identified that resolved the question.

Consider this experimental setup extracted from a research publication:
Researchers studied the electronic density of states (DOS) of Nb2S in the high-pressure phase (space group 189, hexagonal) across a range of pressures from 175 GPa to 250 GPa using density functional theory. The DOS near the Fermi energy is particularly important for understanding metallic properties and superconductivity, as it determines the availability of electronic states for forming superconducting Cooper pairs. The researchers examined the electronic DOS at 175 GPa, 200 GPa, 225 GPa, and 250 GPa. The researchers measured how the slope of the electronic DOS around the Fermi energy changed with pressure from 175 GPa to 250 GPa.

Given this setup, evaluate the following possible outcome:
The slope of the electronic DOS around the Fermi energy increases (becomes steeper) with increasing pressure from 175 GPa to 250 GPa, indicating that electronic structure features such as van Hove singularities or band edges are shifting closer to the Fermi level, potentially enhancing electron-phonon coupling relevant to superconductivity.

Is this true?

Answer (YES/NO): NO